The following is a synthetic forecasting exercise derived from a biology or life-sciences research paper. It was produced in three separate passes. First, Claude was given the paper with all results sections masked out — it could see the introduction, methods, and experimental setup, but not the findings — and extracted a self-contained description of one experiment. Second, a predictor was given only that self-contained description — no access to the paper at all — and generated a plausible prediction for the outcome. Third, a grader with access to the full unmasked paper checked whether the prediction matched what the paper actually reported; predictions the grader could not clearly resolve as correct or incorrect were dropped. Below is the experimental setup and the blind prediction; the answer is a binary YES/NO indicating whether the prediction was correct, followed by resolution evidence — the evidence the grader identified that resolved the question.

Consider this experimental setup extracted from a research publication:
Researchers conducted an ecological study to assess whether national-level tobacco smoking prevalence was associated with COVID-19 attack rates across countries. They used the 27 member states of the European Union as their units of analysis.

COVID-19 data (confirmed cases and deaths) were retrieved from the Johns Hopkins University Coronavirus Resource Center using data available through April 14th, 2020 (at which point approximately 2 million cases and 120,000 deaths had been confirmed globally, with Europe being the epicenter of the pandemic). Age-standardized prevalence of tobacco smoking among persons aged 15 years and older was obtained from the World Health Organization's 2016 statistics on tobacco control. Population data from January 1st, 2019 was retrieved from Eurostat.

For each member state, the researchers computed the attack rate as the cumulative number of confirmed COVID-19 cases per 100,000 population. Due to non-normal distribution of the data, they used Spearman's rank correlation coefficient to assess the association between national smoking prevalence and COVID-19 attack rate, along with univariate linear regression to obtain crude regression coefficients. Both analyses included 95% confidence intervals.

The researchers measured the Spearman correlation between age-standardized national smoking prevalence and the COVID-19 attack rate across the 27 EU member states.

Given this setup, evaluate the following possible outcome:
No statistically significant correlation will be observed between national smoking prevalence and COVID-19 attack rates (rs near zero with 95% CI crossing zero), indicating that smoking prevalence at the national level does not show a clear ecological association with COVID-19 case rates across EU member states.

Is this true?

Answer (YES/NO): NO